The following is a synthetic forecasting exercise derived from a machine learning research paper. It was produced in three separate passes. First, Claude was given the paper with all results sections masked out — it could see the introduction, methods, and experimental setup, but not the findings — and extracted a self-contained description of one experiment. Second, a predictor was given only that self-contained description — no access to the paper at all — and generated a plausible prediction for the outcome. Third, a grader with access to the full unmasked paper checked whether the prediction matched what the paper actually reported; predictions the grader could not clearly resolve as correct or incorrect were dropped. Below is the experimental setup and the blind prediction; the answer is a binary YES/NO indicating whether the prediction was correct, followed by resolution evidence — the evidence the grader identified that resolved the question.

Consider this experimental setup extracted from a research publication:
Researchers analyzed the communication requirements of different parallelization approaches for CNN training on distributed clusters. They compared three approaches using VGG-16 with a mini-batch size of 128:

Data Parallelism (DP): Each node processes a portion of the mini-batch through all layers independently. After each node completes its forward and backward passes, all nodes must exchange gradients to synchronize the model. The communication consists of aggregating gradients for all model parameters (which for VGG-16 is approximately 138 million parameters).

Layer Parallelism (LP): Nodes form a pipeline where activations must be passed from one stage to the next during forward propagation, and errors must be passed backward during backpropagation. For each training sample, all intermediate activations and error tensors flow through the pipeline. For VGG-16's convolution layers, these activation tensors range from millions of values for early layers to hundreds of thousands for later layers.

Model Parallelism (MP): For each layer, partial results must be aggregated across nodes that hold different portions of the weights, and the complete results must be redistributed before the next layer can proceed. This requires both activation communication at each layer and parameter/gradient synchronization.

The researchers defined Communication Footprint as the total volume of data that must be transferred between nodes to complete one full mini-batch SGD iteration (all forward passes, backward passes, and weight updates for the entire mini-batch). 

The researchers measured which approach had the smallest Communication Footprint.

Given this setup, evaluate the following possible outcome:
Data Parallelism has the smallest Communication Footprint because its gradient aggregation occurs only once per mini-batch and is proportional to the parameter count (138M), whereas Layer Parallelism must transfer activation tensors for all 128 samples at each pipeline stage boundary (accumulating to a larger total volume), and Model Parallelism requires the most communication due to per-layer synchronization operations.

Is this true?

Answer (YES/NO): YES